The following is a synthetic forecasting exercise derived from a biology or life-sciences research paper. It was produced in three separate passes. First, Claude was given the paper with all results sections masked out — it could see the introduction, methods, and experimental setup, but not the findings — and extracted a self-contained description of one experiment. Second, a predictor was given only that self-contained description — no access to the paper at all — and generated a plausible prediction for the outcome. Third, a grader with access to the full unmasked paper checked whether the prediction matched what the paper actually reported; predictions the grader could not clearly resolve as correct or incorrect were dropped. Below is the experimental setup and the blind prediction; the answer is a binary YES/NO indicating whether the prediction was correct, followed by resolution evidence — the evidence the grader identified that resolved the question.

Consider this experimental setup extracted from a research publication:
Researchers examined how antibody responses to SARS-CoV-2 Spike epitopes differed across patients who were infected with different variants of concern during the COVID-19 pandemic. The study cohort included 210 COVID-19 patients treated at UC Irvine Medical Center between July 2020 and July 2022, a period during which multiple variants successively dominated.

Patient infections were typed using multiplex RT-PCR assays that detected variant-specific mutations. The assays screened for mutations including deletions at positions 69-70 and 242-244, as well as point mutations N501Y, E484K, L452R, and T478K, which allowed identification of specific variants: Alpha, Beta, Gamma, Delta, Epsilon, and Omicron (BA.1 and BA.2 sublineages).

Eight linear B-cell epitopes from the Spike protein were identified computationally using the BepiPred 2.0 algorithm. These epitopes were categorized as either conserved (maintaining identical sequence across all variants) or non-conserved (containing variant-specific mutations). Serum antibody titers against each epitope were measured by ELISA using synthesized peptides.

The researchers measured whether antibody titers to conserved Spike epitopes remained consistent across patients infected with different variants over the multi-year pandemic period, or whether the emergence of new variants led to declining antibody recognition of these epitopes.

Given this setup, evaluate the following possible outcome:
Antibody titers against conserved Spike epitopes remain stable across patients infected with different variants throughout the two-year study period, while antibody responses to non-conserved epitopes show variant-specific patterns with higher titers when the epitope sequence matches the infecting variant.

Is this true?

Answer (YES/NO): NO